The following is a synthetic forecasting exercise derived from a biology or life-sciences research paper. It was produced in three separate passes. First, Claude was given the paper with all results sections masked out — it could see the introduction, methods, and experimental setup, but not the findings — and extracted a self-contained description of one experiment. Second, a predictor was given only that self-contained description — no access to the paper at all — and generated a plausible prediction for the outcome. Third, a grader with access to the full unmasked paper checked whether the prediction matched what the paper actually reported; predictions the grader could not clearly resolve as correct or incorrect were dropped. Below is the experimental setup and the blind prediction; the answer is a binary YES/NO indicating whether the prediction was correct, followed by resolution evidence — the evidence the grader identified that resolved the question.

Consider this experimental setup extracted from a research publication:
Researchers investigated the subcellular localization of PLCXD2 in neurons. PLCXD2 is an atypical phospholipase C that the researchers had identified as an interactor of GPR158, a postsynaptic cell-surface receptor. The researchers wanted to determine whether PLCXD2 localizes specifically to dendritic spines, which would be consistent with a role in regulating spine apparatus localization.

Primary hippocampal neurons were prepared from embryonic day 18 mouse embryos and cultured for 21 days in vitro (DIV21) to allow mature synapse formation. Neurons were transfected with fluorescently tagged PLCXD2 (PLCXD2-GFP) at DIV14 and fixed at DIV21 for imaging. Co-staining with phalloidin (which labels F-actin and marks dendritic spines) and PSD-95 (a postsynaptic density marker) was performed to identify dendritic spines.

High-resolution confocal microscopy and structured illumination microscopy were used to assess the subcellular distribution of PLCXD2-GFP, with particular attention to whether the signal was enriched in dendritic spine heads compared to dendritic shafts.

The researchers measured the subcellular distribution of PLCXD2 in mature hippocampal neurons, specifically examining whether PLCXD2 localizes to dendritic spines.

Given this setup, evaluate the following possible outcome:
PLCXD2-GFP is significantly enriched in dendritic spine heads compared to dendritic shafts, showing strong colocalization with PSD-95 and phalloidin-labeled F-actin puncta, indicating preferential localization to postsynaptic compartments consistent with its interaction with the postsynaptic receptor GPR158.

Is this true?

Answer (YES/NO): NO